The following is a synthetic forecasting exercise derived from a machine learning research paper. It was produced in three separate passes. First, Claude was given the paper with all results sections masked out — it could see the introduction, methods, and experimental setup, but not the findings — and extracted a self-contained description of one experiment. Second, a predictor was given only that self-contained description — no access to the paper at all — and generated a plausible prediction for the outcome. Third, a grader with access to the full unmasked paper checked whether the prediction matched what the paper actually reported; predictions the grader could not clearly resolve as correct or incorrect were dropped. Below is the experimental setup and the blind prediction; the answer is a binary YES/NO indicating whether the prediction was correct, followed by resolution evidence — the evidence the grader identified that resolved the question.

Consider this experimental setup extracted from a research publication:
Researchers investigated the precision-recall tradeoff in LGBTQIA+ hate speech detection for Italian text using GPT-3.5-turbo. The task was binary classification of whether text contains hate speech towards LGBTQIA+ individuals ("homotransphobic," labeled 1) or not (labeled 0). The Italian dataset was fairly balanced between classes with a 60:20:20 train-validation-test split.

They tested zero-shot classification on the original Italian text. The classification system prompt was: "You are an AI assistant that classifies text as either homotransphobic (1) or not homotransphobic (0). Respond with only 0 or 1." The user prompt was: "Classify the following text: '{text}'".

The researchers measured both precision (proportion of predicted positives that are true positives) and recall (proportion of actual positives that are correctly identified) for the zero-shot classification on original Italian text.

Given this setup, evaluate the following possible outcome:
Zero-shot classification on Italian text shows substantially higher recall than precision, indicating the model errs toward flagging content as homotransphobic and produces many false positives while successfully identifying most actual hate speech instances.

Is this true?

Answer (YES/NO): YES